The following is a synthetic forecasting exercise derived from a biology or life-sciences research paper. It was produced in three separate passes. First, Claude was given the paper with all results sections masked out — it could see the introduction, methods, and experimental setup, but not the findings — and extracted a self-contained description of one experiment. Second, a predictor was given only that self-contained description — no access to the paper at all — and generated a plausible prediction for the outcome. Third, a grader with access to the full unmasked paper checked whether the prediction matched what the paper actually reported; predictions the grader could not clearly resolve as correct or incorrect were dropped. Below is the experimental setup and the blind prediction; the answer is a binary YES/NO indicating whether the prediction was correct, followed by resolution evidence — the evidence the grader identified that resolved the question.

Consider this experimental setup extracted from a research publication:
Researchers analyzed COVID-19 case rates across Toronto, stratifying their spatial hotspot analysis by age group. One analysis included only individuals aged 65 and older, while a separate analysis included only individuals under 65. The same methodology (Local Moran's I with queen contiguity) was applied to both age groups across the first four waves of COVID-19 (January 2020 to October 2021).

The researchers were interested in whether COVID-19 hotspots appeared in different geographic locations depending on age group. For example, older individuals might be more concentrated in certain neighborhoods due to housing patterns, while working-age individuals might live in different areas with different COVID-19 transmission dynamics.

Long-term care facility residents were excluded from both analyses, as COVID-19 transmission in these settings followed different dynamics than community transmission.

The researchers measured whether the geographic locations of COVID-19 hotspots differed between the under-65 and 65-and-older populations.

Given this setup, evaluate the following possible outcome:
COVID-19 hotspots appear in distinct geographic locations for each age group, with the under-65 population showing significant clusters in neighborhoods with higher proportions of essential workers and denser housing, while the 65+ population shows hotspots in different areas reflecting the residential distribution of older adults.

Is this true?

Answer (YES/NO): NO